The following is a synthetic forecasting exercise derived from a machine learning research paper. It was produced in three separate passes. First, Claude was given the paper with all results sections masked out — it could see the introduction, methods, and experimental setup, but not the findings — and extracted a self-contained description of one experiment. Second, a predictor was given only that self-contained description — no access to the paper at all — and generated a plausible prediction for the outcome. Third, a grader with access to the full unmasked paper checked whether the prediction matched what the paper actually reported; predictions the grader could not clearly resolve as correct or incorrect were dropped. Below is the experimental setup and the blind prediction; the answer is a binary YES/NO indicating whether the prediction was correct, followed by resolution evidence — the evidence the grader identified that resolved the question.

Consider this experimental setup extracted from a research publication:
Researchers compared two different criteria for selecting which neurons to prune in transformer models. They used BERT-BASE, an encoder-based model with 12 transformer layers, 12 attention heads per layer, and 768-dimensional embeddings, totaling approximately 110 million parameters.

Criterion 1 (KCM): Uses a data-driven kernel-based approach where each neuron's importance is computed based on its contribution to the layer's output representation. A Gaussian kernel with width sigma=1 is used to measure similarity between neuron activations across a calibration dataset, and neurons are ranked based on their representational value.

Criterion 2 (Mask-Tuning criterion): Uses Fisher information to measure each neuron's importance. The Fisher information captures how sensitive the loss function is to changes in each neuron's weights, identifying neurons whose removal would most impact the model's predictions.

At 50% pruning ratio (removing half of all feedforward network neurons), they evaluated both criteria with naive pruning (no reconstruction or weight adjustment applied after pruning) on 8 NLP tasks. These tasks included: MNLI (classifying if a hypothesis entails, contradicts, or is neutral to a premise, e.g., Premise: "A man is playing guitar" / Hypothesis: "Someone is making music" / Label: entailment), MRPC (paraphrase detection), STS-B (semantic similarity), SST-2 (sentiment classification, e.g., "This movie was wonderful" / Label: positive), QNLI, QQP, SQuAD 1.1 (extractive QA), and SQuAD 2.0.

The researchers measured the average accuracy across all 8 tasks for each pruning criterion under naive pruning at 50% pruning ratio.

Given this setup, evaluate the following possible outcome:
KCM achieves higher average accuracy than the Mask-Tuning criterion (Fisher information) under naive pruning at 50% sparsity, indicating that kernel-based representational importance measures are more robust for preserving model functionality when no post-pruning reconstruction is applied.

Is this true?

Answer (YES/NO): NO